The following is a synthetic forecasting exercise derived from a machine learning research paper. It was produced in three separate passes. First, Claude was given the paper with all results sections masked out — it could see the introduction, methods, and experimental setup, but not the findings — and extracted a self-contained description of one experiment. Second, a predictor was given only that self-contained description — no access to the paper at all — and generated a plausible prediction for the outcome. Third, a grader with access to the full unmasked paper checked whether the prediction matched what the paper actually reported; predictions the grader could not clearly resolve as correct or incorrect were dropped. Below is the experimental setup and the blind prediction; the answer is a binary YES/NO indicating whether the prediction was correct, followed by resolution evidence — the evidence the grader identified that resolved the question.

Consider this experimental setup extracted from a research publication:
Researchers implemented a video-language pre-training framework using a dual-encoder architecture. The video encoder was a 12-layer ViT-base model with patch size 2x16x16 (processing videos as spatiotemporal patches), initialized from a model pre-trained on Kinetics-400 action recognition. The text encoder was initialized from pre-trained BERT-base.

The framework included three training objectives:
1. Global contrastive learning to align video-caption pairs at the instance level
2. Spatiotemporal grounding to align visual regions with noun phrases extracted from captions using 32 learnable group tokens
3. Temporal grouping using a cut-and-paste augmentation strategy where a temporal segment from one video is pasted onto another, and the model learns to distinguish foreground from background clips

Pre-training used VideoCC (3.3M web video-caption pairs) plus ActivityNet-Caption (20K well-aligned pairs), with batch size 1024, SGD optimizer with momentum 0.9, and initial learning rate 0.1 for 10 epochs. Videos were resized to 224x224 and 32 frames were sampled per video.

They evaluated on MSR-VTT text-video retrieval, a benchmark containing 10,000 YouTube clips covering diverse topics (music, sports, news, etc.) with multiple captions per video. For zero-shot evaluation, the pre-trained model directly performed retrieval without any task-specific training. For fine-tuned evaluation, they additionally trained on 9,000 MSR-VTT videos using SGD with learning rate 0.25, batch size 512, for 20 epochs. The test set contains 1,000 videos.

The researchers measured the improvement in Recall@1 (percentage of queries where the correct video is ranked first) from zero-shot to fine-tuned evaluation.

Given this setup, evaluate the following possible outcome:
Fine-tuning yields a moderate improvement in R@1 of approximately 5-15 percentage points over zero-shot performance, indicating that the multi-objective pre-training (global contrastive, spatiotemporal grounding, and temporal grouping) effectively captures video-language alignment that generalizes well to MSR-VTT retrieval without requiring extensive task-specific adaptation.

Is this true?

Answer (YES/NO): YES